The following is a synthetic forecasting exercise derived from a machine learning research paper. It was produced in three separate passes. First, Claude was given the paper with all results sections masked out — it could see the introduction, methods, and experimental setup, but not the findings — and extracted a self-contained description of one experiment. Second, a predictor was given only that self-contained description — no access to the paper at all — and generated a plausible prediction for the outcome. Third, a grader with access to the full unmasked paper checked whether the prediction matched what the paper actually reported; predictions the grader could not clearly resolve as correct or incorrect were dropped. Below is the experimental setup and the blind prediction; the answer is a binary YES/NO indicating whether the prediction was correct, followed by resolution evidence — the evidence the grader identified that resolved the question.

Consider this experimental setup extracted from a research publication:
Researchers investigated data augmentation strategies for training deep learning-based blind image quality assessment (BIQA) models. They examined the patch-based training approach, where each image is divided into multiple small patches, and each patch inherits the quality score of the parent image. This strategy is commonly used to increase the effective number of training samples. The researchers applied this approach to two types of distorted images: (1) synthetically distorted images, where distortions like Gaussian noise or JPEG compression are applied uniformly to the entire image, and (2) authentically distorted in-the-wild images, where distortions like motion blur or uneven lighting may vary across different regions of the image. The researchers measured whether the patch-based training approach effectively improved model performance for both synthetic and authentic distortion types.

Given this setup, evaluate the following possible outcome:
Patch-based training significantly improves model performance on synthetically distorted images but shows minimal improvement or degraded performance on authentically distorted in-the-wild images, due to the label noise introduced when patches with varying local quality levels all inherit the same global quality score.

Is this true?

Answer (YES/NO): YES